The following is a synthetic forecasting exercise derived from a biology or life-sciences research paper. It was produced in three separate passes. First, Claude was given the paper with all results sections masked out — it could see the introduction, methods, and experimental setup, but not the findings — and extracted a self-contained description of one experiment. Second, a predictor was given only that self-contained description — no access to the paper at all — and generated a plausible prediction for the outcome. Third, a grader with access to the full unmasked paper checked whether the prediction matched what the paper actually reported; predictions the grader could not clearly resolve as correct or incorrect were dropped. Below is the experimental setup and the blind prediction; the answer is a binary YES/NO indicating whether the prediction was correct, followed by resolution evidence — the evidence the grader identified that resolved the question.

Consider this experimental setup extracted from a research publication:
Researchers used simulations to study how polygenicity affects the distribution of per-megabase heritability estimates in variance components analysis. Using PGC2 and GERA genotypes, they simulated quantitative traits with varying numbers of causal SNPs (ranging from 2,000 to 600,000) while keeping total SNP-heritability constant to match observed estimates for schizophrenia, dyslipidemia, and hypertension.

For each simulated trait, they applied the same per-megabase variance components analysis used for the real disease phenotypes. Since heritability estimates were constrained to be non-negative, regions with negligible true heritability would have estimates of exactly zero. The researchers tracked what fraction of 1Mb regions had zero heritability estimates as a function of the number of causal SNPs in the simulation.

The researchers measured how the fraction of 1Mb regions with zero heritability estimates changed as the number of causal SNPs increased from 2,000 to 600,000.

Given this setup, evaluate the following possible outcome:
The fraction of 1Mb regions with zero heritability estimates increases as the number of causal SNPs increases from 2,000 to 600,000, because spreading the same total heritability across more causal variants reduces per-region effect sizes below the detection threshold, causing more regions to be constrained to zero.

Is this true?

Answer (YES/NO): NO